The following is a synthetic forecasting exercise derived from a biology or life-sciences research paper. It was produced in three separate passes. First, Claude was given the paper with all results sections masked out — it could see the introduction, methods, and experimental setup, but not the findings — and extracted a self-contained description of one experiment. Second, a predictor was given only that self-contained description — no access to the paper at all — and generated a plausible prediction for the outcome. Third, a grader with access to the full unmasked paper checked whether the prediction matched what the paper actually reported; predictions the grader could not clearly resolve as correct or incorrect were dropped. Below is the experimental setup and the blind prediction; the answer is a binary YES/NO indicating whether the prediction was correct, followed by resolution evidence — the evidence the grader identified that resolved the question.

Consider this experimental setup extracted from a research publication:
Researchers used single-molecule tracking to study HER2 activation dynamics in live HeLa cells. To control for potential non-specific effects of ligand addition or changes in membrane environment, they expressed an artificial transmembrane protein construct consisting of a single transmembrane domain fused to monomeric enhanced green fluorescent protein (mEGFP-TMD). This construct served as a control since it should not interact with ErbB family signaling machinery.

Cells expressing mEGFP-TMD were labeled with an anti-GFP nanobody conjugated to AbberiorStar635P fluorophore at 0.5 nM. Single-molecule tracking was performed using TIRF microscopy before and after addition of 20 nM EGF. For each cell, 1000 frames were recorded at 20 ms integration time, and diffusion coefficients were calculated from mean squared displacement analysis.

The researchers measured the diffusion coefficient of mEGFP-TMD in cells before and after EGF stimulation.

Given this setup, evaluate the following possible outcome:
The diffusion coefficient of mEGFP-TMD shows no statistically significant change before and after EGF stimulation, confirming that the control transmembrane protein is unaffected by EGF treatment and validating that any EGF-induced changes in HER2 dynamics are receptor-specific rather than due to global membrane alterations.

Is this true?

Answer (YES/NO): YES